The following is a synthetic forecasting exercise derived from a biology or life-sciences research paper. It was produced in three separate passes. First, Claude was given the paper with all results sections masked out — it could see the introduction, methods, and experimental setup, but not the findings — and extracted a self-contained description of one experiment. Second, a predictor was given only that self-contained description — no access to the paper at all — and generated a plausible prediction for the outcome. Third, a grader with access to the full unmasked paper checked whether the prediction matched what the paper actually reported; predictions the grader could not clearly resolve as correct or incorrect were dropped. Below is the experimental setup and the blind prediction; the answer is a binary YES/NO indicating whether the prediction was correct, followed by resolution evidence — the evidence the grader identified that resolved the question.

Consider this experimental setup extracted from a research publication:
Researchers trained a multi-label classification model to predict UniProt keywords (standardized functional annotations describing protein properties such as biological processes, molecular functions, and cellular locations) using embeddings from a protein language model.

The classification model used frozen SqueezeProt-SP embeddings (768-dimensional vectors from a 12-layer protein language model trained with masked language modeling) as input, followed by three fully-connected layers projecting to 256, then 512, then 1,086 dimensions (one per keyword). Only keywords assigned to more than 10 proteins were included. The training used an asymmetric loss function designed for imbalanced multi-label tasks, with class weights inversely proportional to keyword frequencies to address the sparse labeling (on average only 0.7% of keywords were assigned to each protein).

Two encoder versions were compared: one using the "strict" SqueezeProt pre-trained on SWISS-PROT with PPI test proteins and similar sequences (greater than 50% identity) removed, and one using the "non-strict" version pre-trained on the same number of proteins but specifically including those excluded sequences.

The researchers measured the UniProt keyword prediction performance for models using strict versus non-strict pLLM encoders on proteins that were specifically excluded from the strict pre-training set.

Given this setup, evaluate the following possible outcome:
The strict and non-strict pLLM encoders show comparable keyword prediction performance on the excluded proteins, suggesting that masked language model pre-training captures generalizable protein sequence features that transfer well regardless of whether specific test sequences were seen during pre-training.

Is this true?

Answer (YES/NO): YES